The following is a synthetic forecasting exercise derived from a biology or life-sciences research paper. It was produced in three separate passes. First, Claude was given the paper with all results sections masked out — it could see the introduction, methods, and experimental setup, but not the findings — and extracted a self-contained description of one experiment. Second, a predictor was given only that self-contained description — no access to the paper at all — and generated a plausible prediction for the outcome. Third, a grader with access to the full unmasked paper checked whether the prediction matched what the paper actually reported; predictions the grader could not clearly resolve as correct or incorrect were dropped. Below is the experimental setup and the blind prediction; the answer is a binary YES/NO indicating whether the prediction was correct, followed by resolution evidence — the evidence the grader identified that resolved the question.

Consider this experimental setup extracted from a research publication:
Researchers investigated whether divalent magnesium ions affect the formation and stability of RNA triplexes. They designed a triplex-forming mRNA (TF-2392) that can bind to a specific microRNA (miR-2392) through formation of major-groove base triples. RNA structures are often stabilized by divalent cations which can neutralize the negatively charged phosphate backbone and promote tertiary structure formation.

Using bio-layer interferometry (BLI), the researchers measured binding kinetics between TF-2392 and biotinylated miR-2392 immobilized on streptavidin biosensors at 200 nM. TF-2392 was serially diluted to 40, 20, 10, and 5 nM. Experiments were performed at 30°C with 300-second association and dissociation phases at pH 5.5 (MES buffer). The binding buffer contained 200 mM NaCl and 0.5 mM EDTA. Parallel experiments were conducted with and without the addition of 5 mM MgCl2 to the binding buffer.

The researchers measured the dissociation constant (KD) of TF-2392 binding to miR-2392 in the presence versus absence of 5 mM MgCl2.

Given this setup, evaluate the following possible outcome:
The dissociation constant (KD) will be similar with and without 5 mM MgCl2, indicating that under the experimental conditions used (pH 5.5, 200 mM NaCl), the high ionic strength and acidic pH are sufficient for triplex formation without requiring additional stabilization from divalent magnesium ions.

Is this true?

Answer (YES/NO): NO